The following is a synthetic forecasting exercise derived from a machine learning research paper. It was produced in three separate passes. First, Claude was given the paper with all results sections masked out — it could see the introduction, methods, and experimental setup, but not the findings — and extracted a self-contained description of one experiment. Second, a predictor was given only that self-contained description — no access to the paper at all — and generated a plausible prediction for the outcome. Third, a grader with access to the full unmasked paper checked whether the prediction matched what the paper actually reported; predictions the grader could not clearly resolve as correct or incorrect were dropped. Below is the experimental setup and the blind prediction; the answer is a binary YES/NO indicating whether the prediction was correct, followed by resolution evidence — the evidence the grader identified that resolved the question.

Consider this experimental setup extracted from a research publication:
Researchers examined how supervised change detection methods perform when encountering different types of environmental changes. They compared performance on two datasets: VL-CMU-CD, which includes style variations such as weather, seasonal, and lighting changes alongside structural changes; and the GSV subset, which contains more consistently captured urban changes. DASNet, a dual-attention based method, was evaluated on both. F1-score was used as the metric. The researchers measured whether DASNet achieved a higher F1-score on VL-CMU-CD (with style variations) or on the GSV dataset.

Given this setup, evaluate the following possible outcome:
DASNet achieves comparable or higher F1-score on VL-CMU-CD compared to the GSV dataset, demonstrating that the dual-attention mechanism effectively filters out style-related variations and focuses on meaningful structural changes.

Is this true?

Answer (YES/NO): NO